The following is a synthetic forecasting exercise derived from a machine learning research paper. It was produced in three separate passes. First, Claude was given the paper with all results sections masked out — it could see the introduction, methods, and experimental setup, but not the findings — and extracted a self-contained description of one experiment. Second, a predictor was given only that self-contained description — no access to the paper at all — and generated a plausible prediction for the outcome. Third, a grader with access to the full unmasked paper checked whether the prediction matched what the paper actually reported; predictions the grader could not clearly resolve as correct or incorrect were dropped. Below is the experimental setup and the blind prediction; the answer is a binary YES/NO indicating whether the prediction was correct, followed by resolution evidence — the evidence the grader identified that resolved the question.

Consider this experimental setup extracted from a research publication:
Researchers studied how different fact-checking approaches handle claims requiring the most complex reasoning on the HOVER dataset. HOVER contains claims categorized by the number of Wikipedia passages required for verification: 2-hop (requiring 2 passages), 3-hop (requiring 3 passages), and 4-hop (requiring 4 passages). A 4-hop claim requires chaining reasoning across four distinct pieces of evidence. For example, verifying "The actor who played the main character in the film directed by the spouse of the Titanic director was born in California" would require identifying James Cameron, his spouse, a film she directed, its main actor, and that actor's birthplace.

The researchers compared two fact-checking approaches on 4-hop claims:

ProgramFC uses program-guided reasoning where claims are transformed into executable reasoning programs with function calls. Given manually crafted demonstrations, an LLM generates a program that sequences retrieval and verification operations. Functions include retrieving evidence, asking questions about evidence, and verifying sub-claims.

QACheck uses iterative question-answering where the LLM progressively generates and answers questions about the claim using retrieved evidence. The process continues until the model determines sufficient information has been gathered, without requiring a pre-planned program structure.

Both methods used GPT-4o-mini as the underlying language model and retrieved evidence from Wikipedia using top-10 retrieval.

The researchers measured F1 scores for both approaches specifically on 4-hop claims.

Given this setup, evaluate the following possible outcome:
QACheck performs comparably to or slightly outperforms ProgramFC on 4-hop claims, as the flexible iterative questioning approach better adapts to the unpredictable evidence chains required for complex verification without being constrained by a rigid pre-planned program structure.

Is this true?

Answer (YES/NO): YES